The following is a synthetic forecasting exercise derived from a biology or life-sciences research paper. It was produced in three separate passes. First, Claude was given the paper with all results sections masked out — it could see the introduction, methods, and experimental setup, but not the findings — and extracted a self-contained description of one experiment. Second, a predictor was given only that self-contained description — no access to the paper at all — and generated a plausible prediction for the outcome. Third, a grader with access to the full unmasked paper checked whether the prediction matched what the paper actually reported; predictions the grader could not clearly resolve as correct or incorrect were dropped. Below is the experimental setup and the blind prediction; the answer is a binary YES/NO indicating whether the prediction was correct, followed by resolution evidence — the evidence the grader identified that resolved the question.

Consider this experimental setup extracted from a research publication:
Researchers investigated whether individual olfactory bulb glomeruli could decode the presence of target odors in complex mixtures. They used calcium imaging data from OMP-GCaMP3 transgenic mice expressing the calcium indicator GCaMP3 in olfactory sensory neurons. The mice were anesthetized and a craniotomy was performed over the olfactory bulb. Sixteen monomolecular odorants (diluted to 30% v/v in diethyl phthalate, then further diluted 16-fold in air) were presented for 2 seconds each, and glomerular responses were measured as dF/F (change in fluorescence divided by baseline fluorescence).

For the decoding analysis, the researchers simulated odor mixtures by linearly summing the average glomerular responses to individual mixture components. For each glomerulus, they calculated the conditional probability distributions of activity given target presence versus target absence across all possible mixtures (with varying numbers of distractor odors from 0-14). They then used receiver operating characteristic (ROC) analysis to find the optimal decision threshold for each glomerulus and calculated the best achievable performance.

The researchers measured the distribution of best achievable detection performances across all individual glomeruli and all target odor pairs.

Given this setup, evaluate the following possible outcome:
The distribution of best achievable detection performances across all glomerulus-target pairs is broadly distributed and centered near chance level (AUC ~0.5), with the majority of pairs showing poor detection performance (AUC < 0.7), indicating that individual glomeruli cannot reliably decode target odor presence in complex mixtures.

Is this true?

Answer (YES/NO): YES